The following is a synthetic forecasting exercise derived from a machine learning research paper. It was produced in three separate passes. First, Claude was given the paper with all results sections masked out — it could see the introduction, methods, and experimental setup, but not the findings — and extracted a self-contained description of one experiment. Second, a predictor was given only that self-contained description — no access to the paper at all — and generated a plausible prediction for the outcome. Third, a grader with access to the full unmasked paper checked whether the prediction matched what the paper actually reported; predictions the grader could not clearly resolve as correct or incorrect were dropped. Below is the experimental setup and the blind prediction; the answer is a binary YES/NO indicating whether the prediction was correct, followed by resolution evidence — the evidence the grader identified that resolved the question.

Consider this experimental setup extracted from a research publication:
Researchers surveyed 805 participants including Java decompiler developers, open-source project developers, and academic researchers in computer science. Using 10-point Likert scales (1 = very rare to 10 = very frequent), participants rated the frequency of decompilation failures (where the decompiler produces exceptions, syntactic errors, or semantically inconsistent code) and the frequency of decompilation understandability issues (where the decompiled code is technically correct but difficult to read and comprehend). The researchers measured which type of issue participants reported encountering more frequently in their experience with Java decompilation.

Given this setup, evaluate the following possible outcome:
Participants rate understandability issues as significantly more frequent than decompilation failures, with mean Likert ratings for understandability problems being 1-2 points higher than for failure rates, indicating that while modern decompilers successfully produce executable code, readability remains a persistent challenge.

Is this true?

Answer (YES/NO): NO